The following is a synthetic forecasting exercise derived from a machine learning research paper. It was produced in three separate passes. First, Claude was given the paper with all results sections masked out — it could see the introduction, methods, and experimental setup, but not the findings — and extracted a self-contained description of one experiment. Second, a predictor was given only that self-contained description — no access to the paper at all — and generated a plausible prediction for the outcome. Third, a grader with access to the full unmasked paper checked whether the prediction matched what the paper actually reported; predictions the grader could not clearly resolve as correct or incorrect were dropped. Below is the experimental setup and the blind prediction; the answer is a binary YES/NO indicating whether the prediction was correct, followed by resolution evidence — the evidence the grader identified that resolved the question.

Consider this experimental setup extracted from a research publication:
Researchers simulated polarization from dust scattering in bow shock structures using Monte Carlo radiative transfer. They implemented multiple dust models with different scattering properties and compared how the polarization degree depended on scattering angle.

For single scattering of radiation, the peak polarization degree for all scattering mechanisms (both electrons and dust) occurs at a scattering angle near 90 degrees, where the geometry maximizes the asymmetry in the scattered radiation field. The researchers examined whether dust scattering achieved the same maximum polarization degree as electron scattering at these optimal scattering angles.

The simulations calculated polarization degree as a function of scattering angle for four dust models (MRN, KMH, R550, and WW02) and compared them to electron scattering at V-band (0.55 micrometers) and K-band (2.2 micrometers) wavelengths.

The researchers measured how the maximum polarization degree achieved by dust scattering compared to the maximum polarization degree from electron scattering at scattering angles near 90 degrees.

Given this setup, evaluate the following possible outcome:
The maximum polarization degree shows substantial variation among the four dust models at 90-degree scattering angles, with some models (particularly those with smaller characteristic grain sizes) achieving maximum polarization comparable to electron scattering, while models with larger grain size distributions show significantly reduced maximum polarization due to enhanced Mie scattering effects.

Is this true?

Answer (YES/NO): NO